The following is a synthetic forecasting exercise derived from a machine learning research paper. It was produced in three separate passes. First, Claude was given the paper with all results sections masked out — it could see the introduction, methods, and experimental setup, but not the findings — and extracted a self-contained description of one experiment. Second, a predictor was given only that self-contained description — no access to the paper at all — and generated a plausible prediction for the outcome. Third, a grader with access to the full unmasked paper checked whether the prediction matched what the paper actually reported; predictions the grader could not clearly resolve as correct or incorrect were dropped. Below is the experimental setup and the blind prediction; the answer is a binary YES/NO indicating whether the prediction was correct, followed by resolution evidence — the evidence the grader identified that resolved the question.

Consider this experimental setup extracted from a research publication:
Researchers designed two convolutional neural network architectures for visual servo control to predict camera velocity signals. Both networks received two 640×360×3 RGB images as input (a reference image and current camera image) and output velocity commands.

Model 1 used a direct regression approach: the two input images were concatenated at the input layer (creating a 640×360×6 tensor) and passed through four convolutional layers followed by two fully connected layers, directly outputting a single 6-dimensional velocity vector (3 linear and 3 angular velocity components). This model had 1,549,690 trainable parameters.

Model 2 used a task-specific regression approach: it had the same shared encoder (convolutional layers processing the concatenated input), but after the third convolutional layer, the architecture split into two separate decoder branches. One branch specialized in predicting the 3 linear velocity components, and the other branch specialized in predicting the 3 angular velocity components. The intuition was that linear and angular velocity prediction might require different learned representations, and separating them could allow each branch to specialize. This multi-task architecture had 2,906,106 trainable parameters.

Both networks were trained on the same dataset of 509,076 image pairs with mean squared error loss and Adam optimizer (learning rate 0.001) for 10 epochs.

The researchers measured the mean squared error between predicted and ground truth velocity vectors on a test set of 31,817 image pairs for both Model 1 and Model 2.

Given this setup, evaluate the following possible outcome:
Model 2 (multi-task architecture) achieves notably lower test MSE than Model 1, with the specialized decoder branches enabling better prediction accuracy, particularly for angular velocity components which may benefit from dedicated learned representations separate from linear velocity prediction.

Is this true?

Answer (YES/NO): YES